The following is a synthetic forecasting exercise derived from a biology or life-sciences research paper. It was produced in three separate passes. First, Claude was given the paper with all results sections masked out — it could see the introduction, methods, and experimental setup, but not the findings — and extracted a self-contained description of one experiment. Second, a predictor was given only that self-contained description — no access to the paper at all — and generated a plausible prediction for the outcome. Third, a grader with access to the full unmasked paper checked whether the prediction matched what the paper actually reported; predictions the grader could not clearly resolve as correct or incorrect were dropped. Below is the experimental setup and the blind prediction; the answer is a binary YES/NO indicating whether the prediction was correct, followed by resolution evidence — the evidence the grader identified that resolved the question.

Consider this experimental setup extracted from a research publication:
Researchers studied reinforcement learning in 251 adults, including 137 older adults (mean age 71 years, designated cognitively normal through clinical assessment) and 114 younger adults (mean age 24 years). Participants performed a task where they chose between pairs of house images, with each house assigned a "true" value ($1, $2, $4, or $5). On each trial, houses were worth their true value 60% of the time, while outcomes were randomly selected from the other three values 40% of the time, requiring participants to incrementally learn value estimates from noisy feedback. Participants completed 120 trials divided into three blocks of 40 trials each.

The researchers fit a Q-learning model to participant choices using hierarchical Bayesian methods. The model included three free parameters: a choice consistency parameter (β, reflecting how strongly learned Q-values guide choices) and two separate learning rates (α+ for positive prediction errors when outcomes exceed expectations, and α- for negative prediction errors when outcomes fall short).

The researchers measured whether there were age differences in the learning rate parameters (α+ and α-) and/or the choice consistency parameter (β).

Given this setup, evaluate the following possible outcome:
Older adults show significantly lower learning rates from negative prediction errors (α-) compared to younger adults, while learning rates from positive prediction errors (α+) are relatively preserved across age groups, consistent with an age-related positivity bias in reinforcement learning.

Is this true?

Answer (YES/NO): NO